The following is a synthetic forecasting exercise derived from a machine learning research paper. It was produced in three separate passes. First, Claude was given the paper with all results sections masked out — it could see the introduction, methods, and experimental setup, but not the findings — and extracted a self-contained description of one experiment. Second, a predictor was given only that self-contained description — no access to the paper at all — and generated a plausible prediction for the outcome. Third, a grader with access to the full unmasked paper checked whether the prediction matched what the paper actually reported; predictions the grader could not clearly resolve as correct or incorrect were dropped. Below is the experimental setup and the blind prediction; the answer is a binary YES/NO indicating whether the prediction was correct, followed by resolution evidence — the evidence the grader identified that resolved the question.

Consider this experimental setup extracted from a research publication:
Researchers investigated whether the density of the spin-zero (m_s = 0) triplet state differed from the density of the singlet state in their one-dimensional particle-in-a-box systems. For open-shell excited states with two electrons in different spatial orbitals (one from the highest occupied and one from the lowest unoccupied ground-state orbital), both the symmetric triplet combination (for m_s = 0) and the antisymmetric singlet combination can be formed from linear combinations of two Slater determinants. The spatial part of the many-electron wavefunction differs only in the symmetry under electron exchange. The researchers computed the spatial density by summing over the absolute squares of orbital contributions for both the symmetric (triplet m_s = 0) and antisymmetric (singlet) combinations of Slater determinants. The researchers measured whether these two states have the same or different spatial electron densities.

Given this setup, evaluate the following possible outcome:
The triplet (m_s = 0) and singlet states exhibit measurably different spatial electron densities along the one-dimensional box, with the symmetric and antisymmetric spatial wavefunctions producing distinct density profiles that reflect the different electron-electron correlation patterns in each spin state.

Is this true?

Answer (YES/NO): NO